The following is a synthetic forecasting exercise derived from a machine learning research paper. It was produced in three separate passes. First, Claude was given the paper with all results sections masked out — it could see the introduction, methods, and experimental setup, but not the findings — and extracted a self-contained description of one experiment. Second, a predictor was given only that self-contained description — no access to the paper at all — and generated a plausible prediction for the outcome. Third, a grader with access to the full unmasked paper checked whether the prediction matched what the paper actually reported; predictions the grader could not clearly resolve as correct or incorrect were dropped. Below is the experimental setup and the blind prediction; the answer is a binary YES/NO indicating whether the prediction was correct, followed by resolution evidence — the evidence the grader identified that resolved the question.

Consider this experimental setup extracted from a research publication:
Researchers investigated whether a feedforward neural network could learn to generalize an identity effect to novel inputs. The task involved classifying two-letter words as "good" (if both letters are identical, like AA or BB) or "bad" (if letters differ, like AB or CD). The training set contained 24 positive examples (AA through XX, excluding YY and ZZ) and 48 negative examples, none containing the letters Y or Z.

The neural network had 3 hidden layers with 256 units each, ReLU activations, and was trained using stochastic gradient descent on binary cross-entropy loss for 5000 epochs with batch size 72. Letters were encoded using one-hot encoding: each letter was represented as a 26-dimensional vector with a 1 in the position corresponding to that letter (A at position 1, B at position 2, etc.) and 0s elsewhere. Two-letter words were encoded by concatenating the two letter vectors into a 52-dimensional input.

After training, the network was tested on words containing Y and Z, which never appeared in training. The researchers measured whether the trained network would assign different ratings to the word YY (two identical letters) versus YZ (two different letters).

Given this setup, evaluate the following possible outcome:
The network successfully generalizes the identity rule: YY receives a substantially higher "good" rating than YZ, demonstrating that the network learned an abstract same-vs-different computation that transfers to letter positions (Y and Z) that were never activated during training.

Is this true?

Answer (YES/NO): NO